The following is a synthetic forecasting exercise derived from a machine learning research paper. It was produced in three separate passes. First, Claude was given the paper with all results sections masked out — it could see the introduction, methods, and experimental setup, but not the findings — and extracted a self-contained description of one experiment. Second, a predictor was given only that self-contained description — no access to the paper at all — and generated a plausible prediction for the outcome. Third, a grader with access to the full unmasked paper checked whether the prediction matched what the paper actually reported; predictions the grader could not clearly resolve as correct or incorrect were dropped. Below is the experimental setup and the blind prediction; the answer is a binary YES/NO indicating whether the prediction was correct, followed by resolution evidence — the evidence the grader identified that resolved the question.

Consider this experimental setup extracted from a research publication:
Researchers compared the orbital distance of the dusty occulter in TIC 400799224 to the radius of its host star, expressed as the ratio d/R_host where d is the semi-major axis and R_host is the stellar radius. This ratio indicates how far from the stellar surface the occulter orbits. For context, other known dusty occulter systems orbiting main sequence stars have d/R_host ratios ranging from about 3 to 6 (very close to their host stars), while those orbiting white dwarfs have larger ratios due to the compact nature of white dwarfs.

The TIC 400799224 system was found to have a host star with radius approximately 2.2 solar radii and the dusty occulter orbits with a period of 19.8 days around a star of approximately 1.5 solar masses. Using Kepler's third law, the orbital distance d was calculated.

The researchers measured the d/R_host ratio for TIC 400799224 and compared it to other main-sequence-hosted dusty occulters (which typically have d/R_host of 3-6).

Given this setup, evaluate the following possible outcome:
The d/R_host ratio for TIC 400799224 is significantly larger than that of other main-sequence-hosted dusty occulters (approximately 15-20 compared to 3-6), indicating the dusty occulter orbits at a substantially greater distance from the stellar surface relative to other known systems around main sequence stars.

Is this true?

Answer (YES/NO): YES